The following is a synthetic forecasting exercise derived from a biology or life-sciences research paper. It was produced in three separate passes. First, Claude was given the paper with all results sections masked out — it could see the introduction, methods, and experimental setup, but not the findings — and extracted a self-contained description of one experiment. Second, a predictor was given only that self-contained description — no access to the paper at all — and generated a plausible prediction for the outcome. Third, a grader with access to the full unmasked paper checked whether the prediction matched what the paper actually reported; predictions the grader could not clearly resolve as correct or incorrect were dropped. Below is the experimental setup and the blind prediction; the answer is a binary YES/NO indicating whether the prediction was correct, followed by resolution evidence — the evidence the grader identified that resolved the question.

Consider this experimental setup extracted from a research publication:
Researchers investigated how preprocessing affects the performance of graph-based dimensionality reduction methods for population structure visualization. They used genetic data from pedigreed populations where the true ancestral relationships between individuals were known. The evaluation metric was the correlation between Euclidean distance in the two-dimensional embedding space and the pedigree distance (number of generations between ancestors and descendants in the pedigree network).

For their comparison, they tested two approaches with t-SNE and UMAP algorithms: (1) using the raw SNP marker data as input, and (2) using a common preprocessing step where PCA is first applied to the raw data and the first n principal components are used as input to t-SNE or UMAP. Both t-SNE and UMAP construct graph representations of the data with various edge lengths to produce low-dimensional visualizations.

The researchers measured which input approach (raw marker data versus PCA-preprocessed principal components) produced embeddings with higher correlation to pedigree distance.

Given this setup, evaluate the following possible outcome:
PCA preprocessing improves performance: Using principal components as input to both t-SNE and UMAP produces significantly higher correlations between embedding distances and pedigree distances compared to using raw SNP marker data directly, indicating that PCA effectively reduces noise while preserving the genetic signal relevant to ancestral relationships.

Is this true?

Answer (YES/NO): NO